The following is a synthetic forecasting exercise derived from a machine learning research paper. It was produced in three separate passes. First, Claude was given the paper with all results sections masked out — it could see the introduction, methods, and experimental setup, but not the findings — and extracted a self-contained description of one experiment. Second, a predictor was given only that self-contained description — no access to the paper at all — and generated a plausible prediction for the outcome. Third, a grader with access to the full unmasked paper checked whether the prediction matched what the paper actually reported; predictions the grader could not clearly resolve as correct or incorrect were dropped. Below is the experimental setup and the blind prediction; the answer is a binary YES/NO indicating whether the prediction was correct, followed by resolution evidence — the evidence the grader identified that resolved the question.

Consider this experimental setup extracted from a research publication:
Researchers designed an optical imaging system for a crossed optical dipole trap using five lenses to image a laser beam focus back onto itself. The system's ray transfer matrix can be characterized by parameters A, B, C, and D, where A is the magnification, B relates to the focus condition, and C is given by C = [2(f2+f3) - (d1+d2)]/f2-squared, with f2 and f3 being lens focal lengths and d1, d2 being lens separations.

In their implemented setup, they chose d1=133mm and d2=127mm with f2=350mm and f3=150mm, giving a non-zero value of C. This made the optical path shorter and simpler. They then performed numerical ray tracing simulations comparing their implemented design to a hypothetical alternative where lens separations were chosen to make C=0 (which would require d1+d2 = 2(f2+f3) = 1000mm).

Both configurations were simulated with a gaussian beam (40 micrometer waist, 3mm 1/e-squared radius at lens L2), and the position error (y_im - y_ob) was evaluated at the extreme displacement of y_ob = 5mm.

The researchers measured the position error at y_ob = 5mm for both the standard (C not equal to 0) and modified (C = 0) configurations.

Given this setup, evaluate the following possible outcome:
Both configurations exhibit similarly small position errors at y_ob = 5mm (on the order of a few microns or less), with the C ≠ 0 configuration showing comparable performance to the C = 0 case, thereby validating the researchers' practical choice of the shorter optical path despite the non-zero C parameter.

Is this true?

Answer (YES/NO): NO